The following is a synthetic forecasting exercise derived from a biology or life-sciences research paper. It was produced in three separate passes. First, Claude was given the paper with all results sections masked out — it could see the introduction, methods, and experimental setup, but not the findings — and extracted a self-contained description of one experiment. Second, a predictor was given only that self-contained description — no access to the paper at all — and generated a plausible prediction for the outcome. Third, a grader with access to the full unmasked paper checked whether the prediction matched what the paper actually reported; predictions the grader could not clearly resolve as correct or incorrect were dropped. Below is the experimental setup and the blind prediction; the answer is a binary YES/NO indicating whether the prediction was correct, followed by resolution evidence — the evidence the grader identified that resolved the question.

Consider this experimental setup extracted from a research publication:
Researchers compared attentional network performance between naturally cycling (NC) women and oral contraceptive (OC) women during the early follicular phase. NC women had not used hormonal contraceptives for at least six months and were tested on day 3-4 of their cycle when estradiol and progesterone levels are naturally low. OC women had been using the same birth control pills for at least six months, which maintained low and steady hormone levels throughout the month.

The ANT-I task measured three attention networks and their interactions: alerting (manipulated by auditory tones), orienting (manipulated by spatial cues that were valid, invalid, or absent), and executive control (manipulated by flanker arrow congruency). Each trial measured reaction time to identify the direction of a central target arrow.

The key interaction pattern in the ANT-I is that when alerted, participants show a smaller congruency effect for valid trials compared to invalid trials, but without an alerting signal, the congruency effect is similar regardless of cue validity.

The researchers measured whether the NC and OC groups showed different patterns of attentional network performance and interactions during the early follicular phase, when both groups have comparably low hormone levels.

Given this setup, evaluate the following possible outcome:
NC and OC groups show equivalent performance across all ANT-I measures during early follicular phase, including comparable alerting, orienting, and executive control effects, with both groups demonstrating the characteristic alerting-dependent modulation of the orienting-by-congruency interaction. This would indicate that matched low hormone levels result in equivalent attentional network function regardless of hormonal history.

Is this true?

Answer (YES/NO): YES